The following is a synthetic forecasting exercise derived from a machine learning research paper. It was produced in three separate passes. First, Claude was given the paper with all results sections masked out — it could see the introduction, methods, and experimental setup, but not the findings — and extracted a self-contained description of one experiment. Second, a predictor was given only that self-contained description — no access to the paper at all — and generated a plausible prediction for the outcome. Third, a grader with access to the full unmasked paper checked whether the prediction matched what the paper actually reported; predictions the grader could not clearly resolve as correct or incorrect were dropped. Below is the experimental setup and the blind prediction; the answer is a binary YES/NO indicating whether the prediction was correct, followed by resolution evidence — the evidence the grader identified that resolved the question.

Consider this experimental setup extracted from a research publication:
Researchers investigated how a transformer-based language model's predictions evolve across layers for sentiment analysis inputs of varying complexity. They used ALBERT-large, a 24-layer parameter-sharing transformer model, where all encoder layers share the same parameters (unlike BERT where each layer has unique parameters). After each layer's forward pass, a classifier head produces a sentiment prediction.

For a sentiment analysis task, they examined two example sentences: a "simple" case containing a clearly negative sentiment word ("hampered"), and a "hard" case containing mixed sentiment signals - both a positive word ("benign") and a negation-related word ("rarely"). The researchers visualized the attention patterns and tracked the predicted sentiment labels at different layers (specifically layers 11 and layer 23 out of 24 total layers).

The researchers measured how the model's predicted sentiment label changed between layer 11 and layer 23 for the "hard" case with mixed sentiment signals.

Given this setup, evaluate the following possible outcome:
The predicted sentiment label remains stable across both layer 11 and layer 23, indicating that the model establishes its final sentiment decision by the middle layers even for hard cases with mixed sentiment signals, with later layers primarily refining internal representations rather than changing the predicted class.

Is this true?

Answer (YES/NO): NO